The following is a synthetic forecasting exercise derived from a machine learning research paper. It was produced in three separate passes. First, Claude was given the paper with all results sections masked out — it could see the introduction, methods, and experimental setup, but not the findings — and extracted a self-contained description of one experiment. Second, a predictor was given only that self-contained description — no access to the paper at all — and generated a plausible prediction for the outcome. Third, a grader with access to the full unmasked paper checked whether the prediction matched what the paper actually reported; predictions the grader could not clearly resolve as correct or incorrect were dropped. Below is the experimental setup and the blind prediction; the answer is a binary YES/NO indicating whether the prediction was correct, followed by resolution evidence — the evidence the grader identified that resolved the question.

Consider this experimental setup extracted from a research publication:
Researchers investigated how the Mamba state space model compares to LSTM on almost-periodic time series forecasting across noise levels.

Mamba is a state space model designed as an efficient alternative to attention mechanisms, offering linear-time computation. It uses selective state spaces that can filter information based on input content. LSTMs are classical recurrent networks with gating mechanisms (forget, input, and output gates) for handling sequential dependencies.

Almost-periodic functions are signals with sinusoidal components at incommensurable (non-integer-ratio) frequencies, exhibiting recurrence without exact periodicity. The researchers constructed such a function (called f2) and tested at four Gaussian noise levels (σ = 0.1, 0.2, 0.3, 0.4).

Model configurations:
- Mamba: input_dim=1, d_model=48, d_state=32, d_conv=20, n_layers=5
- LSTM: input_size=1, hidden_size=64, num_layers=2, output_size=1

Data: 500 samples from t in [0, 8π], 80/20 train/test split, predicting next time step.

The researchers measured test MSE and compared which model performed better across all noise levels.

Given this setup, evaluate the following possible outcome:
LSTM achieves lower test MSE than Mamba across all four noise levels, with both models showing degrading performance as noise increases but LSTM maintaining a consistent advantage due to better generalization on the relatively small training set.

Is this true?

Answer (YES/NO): YES